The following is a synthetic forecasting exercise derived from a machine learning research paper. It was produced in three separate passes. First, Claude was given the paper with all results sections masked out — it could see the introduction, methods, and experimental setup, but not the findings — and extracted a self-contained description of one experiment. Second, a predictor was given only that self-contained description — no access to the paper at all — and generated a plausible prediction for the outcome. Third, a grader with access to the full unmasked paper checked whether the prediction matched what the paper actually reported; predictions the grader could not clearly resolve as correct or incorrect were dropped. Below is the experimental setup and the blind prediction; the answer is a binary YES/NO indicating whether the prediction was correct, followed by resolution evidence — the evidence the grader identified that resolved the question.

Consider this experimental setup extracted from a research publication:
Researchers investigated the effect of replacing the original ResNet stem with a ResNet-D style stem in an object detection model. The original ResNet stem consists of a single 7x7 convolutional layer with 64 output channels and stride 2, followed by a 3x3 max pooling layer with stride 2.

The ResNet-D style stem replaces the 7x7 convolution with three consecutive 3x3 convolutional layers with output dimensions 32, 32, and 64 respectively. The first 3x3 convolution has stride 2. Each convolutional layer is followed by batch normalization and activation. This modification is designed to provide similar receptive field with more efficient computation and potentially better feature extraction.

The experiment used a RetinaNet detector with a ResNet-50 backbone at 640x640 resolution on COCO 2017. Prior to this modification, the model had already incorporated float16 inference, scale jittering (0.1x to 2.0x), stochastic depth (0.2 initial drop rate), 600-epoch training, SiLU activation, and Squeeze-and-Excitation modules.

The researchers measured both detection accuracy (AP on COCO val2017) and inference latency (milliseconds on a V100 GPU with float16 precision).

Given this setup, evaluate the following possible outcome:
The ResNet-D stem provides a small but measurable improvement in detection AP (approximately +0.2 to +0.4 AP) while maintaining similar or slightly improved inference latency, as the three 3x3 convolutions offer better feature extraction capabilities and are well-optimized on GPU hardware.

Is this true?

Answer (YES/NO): NO